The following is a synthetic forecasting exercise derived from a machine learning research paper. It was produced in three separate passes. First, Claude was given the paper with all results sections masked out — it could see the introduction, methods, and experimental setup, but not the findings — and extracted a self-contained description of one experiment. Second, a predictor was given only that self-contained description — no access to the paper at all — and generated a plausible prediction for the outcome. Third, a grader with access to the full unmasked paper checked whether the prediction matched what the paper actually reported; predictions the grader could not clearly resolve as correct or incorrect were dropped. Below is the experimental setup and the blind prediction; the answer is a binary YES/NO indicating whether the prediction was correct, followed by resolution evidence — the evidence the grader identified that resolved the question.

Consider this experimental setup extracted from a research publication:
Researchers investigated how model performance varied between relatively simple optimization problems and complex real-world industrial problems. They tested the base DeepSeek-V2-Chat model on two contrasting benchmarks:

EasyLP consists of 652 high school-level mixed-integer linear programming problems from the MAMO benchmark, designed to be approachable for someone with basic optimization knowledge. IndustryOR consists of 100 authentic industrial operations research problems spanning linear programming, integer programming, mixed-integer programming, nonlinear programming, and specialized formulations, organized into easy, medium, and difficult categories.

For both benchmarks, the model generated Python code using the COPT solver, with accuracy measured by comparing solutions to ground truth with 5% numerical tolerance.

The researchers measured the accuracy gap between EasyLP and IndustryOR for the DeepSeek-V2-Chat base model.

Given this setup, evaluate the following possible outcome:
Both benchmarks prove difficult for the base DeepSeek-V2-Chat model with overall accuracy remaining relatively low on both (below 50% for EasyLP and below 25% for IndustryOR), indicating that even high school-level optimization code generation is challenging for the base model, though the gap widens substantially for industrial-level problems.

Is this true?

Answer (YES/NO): NO